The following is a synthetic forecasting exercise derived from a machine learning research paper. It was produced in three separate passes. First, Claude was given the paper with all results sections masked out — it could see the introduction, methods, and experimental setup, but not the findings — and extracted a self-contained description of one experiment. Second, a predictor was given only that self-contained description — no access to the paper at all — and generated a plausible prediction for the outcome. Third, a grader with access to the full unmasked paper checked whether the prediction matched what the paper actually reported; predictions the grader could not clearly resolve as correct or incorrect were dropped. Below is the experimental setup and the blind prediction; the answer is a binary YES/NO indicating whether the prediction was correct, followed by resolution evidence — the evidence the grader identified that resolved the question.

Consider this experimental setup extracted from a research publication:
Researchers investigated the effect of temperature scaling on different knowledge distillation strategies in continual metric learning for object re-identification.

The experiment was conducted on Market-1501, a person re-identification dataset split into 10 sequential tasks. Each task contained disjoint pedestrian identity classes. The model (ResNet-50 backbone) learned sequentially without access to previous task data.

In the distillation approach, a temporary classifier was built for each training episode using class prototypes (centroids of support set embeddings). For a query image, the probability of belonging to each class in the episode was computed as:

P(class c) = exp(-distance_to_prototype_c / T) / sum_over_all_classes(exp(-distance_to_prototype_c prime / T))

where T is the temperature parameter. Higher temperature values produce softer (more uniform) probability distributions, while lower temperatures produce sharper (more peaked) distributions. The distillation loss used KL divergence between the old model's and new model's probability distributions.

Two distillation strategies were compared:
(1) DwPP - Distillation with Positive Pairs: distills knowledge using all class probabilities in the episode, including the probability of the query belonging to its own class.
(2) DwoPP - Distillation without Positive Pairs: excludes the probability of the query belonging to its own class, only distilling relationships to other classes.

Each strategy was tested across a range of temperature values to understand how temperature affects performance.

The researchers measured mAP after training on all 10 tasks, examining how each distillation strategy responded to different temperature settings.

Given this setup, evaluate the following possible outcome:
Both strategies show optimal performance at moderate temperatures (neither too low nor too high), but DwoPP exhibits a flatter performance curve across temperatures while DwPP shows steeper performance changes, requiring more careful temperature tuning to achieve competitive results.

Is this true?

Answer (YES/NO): NO